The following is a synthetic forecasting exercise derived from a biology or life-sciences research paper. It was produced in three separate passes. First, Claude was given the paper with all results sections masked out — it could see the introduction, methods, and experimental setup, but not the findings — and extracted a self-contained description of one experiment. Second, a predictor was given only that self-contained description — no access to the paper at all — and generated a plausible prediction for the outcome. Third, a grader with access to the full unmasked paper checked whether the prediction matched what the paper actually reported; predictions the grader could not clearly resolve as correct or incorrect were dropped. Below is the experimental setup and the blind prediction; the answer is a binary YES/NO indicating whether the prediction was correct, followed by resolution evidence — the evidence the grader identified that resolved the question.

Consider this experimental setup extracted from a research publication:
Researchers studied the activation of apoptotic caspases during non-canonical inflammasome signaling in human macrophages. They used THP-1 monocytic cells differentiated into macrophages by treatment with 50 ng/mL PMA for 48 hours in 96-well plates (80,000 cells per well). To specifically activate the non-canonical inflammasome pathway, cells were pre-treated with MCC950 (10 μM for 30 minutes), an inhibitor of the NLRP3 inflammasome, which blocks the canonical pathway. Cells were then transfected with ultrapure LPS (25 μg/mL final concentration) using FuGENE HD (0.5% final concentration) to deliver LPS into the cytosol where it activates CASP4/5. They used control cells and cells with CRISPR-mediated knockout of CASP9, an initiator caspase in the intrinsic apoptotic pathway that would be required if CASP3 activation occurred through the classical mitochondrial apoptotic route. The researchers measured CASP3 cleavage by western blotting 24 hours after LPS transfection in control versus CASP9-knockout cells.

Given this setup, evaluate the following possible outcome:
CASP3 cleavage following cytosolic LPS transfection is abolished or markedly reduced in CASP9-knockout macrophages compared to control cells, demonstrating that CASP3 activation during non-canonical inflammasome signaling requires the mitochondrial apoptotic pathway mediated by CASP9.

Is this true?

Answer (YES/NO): NO